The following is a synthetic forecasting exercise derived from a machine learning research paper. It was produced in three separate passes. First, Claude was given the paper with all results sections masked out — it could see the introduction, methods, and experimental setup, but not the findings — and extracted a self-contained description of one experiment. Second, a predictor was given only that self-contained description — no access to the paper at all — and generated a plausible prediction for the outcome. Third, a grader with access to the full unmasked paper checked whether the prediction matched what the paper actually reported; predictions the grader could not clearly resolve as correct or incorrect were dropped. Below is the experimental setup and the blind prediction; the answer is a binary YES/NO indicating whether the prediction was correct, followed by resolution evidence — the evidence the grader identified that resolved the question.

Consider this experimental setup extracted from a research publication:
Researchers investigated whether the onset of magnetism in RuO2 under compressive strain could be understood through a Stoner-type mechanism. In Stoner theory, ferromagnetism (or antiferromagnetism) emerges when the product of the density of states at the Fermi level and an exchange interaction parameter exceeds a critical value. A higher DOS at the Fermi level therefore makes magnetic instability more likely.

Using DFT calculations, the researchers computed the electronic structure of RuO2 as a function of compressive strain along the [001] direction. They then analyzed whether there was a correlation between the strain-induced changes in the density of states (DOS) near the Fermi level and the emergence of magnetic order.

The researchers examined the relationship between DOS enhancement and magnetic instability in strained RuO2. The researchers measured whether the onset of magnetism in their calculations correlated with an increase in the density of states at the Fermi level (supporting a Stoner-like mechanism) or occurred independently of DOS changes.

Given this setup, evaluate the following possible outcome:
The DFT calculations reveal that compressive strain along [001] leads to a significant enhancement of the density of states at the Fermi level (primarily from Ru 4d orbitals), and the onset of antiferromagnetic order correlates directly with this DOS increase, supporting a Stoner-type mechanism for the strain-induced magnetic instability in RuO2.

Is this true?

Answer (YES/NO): YES